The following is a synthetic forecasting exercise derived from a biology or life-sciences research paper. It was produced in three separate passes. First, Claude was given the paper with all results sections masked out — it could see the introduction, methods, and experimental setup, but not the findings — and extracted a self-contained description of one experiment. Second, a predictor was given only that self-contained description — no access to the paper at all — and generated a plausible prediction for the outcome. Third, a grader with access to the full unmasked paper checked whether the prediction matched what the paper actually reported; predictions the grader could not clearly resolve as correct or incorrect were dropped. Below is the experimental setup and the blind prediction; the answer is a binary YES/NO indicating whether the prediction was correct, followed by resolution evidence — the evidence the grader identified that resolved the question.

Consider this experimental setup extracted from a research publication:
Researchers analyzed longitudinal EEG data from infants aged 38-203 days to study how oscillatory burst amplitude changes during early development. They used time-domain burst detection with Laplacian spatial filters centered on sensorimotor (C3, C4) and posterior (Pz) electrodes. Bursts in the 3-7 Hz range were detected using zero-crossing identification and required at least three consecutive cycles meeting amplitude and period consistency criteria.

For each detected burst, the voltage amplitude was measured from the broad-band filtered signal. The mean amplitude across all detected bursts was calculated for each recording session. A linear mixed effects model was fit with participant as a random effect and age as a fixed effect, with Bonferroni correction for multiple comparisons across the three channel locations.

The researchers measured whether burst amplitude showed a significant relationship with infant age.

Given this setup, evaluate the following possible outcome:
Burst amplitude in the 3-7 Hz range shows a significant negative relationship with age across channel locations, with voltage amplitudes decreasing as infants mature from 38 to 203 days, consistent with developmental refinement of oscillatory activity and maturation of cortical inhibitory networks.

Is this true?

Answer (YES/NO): NO